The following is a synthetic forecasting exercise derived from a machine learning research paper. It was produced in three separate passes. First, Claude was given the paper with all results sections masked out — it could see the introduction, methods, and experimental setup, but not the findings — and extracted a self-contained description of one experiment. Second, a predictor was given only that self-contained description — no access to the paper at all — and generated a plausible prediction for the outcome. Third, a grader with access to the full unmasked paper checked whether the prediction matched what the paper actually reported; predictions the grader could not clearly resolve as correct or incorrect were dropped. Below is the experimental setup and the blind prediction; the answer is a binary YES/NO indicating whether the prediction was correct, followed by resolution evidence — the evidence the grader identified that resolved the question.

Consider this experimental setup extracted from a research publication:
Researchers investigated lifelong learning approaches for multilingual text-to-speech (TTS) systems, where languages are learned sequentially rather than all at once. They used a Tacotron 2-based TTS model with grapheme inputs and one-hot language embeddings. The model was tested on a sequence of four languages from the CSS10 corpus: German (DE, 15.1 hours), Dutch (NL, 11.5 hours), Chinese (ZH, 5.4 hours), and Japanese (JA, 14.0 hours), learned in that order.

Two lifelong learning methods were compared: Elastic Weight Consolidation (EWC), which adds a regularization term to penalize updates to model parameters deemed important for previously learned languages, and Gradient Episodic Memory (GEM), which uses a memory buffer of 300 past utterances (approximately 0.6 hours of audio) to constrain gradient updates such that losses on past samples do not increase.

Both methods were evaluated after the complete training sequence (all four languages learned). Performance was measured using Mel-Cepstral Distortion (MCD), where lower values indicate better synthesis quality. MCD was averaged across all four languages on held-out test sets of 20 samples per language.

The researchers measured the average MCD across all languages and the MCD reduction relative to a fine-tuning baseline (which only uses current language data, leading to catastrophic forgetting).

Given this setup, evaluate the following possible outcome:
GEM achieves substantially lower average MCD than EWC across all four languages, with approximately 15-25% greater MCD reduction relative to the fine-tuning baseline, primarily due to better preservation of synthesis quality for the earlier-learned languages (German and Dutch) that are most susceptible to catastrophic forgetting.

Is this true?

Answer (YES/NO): NO